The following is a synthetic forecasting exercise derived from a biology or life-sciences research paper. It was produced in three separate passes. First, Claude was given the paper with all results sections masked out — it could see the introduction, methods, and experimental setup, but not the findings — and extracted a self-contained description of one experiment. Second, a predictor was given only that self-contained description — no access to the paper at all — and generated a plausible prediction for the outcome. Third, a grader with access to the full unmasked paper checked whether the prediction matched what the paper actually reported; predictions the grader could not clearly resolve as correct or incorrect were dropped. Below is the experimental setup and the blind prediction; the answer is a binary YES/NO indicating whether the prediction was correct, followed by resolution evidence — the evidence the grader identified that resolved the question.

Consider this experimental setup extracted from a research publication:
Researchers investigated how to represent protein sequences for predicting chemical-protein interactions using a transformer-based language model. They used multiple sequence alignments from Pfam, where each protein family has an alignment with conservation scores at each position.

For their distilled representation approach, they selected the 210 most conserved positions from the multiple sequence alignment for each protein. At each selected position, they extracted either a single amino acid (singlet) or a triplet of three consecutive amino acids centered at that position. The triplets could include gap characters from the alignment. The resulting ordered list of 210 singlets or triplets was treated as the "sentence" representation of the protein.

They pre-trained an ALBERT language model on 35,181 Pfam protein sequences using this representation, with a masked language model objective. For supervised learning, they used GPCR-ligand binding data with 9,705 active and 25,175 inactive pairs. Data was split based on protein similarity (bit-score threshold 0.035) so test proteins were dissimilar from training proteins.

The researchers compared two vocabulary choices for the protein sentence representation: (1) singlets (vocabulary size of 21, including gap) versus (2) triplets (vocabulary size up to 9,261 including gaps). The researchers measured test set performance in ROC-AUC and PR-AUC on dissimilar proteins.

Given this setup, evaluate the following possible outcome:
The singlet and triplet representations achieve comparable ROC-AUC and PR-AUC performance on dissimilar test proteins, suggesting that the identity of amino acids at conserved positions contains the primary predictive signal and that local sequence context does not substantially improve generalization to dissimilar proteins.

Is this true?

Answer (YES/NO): NO